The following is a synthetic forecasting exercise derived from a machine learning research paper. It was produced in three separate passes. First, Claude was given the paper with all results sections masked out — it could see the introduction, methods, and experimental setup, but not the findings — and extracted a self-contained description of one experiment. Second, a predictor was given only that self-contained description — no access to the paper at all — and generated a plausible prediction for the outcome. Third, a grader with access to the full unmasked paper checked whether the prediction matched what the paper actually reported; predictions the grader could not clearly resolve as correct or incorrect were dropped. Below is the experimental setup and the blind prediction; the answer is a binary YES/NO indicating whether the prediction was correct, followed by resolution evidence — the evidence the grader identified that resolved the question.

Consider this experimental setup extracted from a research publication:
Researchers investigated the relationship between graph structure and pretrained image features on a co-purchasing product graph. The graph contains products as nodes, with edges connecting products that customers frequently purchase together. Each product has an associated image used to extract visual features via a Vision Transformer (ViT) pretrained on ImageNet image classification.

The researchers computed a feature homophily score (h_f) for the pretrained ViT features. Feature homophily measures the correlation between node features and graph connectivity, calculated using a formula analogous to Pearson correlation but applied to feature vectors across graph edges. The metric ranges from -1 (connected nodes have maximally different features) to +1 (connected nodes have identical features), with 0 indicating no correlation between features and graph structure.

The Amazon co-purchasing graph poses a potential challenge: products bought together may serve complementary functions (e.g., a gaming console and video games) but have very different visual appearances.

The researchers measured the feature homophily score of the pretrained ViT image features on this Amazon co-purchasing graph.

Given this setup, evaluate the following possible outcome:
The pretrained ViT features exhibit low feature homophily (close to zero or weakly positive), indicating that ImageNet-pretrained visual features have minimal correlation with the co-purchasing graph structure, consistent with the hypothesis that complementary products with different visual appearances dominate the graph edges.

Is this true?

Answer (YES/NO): YES